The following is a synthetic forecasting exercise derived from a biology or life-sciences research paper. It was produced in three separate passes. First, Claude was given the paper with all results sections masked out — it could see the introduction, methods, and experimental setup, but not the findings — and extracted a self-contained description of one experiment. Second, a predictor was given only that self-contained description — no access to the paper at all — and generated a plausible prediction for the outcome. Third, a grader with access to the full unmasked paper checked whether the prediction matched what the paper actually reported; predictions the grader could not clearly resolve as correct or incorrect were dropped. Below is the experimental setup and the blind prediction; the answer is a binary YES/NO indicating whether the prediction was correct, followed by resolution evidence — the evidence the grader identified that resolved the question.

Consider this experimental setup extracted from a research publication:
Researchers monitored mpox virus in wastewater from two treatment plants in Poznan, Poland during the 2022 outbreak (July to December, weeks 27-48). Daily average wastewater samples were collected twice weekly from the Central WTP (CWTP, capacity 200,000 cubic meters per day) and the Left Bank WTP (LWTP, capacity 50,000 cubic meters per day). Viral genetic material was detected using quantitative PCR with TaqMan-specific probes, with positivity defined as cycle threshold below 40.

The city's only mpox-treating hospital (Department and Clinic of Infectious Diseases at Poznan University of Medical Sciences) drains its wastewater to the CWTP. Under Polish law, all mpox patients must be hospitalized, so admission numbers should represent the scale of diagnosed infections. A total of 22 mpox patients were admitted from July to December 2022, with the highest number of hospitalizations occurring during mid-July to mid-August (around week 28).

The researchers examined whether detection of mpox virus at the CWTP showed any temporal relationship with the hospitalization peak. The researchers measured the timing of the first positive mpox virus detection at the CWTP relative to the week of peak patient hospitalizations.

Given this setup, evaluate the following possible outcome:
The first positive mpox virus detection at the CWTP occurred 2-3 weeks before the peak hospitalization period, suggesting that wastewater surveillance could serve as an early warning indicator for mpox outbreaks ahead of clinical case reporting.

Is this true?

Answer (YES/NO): NO